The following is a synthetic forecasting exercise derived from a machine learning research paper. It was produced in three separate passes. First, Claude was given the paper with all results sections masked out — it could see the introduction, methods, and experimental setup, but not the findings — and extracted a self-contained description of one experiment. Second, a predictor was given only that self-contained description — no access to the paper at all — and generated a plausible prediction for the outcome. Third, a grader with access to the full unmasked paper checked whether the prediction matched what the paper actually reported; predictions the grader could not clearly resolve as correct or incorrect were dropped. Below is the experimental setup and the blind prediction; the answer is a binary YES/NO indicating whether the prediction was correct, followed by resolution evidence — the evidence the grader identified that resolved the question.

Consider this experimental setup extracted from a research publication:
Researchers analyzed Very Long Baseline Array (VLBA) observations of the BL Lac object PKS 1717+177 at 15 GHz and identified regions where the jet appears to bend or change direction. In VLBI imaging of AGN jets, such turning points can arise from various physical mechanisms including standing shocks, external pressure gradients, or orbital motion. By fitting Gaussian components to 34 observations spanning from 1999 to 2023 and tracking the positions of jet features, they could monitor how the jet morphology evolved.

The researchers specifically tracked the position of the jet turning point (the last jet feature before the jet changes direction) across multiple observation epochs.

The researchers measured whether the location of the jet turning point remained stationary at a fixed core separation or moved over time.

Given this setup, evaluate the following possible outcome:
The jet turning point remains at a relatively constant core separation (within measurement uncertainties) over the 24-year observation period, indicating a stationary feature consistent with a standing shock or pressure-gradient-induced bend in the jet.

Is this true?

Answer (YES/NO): NO